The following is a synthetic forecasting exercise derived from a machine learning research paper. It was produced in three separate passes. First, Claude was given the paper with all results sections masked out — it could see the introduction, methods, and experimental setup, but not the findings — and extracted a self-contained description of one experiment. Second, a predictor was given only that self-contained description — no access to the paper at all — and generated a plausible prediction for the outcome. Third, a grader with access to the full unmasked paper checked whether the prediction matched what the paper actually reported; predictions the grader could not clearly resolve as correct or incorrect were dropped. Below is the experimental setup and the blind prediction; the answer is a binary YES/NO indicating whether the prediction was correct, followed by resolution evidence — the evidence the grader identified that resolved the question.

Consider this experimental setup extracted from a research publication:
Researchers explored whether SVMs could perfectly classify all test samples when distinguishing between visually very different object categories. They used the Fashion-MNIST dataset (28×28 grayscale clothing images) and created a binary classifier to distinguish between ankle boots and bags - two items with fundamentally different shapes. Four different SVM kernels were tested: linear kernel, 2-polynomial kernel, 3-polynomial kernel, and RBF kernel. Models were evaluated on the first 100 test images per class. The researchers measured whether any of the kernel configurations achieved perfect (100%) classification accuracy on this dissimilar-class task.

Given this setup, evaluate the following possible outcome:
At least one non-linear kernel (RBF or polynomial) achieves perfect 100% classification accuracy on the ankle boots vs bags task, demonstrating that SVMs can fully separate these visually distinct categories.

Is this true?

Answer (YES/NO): YES